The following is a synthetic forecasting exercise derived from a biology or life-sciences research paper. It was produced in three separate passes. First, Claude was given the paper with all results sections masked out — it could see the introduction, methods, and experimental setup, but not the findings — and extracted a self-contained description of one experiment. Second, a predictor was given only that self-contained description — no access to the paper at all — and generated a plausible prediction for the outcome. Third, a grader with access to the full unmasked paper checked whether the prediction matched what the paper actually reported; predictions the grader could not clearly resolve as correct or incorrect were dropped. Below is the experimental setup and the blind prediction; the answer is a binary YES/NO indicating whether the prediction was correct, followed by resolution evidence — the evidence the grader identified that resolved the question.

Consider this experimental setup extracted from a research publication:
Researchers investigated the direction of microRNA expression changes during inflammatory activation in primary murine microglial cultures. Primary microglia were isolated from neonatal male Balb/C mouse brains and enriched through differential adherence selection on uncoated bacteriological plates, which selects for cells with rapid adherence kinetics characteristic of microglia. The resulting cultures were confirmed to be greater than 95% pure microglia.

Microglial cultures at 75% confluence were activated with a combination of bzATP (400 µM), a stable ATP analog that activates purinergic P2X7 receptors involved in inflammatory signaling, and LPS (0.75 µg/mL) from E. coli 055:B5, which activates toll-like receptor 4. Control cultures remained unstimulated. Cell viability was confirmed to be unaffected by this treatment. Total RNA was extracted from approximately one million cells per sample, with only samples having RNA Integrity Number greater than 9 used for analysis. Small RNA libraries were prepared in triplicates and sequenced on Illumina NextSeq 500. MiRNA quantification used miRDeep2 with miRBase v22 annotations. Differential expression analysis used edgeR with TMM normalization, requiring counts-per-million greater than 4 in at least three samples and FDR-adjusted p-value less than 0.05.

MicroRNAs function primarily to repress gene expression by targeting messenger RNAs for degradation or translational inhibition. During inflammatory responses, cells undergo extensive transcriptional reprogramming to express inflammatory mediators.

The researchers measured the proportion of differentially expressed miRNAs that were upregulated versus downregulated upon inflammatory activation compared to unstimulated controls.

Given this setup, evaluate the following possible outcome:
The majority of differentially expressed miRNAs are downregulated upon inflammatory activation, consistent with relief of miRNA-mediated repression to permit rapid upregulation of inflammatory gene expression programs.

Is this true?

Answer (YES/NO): NO